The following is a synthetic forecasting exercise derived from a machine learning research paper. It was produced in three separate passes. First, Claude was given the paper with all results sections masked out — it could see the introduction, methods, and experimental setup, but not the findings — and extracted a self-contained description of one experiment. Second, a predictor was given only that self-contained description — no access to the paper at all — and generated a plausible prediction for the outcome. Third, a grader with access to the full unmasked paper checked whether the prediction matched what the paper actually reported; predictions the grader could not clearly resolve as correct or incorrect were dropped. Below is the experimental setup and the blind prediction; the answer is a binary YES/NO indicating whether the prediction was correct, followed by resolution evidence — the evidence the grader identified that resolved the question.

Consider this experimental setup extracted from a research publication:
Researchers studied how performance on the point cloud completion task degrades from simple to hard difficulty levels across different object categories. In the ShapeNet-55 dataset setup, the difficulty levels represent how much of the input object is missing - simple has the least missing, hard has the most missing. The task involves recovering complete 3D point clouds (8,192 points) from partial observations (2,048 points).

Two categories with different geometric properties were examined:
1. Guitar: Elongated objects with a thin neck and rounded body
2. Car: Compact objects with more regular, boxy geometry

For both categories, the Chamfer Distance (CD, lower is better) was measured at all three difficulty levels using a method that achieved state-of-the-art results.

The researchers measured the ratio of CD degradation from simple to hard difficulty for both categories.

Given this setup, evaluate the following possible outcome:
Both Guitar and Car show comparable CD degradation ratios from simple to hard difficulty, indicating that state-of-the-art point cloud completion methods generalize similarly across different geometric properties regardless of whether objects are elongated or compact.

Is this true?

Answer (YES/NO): NO